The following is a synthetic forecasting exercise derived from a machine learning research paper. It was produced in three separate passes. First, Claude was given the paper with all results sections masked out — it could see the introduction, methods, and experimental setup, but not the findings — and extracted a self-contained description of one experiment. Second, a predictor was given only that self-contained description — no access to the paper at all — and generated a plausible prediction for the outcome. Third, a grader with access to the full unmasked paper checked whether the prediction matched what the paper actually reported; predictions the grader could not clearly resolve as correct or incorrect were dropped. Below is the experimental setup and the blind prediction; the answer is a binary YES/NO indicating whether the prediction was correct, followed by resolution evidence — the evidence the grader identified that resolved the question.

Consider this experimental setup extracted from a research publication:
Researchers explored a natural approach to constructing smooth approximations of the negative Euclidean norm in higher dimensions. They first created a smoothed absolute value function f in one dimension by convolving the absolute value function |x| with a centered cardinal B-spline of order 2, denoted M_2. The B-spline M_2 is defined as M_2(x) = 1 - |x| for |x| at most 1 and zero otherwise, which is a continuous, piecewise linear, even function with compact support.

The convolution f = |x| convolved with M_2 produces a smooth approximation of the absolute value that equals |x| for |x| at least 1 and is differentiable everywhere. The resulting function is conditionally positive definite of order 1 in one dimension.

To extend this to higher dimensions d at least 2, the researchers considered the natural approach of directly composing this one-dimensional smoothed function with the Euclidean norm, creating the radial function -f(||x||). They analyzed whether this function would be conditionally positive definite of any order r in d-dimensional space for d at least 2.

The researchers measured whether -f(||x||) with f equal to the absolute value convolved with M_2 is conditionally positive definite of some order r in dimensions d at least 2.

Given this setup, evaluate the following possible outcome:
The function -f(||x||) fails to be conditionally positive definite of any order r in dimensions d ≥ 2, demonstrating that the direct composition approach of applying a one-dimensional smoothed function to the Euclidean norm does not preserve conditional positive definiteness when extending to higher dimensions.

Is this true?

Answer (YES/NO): YES